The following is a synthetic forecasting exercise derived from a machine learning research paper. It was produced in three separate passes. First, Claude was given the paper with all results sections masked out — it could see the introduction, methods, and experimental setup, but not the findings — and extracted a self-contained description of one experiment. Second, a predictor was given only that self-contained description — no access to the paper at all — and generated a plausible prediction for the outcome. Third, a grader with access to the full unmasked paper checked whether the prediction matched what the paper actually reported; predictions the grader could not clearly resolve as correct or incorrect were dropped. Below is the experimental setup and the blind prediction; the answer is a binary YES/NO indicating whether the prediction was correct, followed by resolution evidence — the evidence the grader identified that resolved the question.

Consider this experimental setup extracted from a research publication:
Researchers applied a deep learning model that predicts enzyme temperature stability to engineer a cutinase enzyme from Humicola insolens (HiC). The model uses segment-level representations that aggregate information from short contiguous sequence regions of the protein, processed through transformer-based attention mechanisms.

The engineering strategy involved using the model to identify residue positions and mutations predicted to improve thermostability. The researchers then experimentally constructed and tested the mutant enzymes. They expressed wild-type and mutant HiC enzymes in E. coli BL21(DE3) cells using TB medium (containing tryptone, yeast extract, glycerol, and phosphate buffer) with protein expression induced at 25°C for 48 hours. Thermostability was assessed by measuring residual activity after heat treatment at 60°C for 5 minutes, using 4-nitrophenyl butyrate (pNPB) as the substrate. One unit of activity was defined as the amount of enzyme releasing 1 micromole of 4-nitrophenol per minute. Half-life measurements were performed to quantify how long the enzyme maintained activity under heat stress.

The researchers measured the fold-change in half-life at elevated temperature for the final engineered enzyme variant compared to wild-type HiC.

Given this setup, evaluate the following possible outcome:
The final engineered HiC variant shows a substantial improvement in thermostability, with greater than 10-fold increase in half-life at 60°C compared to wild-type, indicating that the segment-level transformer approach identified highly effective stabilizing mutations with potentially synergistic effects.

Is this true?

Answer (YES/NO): NO